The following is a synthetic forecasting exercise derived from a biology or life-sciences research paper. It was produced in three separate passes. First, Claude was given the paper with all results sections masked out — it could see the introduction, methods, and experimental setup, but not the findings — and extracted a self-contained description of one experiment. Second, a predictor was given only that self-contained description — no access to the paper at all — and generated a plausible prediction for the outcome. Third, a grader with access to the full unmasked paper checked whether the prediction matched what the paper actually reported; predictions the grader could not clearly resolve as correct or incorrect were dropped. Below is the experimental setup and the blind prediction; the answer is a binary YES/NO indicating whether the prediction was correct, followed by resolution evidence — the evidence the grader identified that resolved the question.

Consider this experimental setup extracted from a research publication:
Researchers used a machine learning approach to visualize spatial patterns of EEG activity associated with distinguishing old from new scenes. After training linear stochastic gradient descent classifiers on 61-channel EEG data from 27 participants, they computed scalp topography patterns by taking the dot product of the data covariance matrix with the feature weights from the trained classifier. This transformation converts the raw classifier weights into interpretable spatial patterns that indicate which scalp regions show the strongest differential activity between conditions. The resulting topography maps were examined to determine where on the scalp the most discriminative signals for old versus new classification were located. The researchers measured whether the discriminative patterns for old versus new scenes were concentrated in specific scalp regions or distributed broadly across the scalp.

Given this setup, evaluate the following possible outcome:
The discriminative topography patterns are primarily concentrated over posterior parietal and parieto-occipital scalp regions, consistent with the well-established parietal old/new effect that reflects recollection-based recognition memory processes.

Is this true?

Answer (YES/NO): NO